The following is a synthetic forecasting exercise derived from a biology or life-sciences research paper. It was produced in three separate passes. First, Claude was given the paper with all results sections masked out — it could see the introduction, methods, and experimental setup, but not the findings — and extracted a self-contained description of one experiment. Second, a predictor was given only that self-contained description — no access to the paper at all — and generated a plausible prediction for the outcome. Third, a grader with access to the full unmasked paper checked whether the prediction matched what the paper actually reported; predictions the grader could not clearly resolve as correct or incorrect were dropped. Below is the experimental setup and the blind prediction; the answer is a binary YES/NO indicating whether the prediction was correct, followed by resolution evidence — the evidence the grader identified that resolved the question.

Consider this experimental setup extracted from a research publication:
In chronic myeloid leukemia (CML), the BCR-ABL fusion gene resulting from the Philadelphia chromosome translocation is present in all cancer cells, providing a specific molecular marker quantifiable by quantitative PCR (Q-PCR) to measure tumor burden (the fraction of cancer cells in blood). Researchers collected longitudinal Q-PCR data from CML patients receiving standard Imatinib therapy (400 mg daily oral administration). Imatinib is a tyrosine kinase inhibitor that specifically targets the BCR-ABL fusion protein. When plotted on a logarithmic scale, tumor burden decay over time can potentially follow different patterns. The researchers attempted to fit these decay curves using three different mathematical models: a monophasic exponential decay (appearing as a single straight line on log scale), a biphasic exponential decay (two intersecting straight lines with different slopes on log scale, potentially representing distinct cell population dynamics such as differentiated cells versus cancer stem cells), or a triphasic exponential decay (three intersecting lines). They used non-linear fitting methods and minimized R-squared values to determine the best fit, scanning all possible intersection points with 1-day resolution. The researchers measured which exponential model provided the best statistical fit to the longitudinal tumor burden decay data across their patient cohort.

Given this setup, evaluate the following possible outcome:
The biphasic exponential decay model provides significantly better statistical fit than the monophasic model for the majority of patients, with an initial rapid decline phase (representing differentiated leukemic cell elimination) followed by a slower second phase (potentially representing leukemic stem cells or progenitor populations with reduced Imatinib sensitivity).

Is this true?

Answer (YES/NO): YES